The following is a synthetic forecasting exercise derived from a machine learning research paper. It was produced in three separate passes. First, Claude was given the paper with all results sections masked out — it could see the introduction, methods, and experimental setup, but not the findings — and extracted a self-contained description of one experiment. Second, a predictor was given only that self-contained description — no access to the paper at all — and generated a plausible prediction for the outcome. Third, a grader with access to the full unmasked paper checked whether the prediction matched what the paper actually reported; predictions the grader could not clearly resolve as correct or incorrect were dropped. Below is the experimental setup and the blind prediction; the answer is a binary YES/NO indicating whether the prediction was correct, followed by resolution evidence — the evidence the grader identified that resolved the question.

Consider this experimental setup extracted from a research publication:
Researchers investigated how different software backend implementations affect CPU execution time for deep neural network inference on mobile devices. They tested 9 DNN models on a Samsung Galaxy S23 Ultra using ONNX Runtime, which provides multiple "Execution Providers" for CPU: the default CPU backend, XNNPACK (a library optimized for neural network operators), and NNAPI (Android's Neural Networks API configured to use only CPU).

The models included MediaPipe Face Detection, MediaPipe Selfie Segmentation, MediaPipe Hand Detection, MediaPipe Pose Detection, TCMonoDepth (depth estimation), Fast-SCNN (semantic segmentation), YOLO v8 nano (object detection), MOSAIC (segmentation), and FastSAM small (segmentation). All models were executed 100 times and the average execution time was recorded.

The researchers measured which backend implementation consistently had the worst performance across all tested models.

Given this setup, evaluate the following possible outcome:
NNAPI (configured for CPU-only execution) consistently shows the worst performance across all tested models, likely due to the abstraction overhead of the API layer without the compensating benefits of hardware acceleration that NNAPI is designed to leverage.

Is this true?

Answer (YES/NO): YES